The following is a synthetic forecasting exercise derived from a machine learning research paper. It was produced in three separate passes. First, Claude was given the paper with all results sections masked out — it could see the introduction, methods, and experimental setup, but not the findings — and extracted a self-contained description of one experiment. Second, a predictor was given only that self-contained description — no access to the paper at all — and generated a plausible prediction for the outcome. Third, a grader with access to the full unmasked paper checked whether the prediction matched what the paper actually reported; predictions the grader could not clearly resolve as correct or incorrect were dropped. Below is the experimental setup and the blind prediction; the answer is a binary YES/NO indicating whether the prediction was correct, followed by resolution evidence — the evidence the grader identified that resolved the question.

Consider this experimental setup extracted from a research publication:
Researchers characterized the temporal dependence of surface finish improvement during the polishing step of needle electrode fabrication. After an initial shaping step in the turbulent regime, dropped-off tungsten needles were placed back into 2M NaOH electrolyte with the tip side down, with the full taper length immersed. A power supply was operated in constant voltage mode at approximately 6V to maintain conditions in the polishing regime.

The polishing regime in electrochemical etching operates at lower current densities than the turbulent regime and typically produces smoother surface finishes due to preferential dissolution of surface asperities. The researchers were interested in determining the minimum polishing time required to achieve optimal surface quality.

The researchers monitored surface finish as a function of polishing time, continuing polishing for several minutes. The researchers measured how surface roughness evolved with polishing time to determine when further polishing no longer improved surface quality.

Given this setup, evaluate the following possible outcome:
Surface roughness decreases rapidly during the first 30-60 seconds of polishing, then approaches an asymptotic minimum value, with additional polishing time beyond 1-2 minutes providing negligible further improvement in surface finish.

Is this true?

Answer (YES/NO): YES